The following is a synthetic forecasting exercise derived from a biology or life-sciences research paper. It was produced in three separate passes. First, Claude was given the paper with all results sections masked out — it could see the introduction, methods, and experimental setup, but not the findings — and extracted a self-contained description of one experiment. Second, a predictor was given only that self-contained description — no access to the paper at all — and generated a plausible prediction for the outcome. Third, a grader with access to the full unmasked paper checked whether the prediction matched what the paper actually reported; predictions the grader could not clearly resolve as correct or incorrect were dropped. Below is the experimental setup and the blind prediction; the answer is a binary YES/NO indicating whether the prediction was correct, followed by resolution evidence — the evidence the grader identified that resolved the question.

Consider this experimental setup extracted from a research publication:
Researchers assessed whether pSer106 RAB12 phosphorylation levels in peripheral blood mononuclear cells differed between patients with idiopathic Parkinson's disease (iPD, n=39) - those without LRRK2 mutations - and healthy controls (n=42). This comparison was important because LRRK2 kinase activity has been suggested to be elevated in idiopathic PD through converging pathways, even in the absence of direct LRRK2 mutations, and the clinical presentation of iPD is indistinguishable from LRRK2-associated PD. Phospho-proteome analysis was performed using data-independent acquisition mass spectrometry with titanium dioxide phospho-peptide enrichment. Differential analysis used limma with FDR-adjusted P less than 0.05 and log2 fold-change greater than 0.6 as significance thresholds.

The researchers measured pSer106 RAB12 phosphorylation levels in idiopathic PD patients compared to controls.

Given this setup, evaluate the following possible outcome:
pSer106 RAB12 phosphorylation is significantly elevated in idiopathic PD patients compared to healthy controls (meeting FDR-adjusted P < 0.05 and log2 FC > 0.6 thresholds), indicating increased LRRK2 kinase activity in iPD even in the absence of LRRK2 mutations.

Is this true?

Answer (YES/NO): NO